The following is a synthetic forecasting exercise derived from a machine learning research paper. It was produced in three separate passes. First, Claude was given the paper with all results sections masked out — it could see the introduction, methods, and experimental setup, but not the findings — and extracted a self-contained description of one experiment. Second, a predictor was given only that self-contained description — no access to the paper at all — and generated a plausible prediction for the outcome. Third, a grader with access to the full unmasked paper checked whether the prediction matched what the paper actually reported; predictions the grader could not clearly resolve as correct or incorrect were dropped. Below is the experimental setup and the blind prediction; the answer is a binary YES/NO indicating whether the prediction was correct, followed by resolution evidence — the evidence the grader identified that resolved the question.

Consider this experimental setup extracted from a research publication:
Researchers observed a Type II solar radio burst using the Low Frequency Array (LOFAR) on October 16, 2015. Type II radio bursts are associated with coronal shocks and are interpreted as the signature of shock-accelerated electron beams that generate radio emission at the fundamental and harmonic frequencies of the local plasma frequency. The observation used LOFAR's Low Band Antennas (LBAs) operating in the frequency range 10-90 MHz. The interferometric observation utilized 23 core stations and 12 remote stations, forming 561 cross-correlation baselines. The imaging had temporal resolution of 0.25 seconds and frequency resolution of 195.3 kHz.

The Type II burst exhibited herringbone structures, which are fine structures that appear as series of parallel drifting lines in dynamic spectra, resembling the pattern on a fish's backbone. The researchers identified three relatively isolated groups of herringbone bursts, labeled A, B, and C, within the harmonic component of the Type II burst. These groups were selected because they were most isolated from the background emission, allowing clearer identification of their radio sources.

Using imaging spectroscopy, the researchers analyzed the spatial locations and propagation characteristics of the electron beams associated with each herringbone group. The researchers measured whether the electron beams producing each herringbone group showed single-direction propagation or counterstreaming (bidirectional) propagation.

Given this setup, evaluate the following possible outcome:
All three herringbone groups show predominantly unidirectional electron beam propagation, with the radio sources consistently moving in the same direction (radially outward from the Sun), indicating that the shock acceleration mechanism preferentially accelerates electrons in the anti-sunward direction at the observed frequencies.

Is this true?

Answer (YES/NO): NO